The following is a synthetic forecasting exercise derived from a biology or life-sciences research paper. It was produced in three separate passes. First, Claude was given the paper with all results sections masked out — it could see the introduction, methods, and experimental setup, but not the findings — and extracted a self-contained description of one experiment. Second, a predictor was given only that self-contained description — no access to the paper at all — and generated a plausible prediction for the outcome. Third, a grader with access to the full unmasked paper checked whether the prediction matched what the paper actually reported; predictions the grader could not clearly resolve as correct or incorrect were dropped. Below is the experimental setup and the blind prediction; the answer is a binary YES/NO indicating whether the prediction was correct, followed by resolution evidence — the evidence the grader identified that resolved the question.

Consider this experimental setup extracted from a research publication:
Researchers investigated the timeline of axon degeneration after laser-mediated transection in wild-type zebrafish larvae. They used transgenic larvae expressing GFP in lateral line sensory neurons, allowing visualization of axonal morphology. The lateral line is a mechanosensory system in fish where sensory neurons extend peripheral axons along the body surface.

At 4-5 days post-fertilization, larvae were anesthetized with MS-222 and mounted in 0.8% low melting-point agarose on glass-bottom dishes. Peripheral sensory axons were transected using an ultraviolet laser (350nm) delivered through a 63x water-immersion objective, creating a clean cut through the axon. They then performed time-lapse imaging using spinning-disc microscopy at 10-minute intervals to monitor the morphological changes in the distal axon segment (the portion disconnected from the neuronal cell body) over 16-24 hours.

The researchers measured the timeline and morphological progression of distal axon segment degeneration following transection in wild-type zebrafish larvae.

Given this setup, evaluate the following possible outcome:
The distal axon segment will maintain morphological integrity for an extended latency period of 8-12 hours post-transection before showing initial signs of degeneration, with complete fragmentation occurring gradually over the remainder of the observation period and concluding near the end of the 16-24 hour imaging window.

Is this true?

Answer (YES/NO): NO